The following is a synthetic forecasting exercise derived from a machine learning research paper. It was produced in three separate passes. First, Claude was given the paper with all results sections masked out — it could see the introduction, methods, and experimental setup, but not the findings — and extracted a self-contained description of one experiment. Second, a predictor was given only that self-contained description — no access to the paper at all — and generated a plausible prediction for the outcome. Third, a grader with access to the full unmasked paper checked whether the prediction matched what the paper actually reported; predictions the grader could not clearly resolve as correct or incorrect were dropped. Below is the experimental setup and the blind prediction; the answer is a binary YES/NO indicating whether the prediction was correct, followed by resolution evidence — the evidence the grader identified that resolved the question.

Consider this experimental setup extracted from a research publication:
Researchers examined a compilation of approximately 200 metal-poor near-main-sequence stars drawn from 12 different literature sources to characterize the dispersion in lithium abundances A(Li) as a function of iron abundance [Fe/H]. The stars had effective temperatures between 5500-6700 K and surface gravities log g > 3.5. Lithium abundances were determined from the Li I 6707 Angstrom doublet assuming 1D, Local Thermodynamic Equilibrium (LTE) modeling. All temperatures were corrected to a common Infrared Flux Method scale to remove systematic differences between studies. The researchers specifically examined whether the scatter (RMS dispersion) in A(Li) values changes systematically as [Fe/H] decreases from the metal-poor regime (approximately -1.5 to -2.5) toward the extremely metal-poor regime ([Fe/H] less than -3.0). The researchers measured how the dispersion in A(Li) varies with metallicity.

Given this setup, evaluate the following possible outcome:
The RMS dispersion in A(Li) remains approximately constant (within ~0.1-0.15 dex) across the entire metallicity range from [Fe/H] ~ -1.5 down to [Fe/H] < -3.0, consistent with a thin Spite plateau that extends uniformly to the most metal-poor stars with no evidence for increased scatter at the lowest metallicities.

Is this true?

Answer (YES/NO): NO